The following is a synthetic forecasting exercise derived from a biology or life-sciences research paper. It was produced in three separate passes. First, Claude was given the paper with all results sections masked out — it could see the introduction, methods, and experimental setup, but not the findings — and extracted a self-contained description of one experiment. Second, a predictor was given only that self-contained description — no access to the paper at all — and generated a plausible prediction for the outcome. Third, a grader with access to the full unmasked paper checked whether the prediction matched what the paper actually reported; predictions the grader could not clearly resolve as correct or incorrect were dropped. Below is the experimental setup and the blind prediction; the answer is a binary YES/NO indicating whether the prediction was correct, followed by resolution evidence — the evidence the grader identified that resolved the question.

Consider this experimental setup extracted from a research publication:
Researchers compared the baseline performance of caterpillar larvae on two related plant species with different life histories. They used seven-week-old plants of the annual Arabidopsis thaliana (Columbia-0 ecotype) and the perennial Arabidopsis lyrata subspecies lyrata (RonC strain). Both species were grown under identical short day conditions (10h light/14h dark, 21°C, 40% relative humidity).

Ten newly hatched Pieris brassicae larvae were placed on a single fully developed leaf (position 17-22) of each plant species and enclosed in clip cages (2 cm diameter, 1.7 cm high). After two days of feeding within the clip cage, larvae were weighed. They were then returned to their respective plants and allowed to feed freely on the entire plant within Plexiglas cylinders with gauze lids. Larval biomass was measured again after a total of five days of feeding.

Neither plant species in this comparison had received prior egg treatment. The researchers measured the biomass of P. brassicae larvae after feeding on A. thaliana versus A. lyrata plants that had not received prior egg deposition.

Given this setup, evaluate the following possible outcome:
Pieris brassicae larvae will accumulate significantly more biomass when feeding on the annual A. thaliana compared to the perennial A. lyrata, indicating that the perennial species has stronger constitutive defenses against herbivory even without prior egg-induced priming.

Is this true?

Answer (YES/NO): NO